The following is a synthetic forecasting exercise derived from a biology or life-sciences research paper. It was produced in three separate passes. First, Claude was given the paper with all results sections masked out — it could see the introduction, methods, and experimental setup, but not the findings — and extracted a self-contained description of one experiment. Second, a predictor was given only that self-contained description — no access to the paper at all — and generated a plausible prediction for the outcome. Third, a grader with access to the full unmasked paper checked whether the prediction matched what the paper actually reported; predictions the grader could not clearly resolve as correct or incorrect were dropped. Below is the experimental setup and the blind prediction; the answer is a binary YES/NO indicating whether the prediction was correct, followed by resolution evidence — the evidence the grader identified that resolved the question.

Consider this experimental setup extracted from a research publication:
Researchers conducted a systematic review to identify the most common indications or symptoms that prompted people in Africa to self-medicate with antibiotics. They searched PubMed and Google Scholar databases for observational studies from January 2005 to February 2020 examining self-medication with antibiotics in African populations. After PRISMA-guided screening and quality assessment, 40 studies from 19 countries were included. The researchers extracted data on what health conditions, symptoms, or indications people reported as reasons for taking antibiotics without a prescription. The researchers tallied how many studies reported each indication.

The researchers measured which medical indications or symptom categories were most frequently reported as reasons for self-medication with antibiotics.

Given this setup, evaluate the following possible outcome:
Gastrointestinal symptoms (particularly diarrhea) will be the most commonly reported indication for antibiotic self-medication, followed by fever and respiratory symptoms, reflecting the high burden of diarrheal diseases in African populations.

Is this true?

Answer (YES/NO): NO